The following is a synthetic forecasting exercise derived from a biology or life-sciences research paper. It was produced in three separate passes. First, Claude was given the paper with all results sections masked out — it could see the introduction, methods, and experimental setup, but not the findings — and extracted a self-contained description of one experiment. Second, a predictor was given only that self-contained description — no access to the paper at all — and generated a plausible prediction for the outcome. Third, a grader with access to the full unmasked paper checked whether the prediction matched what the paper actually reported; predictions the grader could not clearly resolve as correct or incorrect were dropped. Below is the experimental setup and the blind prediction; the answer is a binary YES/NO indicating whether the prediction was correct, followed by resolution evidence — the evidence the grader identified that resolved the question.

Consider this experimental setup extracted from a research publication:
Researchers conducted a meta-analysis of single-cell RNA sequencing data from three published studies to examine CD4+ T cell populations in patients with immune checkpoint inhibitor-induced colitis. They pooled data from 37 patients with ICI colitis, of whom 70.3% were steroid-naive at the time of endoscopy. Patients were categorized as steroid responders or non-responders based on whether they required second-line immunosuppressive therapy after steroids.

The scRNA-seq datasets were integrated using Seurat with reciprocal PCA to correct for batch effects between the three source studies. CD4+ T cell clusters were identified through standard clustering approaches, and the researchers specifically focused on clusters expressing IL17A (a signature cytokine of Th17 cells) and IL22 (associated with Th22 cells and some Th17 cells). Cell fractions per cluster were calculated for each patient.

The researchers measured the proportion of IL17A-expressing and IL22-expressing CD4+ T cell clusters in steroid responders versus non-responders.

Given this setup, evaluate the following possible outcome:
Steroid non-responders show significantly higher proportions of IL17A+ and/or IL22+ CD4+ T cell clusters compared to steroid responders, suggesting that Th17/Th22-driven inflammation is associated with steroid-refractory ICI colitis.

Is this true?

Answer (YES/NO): NO